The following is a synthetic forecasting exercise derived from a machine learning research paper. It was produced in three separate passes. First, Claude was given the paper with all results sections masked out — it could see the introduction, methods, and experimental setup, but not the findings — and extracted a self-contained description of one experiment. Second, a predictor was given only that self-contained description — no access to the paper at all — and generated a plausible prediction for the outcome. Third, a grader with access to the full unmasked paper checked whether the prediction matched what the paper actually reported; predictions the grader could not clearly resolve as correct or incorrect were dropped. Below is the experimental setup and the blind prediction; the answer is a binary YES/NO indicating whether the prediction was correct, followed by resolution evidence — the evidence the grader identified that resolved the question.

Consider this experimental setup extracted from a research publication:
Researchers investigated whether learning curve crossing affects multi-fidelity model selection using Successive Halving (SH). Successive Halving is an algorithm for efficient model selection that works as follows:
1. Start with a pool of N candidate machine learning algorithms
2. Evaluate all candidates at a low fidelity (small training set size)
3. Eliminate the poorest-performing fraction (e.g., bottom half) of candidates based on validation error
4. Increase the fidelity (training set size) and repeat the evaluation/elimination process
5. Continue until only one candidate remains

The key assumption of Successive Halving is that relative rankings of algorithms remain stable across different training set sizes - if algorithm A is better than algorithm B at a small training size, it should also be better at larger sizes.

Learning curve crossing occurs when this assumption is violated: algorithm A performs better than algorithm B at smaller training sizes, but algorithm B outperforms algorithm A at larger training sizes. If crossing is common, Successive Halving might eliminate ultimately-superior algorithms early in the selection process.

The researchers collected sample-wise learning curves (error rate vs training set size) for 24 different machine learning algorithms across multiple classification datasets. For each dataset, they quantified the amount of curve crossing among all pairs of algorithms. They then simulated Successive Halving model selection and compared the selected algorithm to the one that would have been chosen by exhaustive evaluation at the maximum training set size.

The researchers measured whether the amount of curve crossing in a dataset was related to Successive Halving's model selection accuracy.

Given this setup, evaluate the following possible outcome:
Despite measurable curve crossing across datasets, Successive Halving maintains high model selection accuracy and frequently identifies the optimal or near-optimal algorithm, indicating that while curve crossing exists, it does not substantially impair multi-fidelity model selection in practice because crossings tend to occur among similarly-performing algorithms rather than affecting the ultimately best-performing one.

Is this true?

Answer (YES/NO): NO